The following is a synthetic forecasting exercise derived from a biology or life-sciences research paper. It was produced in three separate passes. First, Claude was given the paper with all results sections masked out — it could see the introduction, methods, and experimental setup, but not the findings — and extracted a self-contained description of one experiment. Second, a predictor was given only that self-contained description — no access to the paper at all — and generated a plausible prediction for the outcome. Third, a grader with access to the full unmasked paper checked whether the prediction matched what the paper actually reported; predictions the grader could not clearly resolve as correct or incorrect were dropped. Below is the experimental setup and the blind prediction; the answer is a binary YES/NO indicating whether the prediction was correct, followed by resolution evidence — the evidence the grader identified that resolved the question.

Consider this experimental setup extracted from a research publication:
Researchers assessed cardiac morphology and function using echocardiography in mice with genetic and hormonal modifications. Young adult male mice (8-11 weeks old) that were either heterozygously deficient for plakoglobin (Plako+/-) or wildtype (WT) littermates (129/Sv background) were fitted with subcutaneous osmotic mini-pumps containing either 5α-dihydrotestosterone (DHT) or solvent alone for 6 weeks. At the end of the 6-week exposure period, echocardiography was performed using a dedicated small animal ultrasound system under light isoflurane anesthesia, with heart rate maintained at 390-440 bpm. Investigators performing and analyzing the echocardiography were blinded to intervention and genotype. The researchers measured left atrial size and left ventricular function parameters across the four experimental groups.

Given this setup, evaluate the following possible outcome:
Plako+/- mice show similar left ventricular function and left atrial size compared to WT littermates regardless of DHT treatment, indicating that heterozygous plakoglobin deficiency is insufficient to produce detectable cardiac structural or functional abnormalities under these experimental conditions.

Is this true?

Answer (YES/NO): NO